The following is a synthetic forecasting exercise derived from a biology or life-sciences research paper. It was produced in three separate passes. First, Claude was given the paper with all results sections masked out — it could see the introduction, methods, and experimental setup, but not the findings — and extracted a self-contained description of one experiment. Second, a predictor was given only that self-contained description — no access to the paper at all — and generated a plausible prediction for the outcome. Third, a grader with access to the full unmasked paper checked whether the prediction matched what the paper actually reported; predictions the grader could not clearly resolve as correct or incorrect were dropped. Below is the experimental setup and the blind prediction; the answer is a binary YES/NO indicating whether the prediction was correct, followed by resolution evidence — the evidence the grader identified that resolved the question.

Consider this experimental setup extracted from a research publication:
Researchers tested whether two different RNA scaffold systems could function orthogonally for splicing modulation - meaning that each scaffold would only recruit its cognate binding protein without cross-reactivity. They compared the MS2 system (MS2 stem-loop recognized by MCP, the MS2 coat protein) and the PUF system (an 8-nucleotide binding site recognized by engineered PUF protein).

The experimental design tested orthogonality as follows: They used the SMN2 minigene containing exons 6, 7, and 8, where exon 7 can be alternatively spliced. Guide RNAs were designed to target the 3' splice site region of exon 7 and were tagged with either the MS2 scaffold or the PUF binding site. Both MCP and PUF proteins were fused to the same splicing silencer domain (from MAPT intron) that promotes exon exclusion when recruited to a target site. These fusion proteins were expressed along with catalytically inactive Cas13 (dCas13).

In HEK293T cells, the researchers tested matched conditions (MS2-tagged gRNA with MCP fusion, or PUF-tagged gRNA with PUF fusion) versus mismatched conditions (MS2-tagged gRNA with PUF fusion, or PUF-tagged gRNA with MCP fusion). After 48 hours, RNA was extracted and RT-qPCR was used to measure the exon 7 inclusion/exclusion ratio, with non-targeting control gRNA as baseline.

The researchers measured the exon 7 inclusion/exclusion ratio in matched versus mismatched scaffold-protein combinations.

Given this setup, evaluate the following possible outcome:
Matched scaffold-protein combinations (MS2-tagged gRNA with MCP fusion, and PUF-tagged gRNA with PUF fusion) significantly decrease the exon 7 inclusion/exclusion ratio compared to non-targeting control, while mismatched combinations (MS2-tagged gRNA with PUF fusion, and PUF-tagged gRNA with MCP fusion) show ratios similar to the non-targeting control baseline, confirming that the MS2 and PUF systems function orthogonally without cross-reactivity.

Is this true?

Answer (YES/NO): NO